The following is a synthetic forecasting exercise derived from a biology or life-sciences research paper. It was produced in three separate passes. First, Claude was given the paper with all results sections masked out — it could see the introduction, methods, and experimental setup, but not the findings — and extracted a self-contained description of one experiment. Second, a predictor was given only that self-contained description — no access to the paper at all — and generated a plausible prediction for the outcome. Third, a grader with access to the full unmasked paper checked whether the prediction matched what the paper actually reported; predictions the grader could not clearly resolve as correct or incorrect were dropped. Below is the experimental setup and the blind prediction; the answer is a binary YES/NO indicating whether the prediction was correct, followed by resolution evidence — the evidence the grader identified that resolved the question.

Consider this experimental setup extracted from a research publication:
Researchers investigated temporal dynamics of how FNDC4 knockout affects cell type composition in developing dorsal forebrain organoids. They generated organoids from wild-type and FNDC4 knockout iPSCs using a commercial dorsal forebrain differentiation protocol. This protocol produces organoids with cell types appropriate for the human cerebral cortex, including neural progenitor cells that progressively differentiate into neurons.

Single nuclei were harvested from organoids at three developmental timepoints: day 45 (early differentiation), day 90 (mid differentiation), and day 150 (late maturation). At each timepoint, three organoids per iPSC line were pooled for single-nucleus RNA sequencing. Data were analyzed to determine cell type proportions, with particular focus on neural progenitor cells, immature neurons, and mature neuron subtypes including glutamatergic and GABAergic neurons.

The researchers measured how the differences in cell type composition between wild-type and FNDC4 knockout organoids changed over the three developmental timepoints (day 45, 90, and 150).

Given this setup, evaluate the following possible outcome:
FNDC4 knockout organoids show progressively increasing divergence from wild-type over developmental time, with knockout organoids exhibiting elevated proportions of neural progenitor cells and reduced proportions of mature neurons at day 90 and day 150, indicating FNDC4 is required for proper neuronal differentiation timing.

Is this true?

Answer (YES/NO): NO